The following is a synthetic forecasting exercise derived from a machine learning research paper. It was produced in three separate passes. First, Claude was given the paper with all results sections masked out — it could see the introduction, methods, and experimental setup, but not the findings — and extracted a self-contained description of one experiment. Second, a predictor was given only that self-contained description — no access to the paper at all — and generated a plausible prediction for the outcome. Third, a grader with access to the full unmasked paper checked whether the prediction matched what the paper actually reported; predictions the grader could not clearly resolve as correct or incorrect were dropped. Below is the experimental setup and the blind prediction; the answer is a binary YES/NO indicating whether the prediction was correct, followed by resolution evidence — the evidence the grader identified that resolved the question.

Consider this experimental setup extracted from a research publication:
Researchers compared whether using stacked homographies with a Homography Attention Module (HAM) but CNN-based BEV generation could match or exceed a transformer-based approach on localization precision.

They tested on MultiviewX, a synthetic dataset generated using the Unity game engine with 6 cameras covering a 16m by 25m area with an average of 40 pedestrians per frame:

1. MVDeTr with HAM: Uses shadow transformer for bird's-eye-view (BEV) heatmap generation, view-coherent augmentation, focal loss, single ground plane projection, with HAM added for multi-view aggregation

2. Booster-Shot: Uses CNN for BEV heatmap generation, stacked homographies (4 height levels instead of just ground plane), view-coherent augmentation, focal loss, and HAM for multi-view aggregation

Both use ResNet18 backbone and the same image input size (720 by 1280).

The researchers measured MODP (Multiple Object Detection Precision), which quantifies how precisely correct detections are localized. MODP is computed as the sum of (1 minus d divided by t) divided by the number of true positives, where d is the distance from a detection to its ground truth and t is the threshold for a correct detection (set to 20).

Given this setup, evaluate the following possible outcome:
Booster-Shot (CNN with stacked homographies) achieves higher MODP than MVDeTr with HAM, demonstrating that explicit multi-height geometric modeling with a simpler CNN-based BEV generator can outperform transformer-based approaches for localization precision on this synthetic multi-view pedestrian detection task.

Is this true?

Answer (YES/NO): YES